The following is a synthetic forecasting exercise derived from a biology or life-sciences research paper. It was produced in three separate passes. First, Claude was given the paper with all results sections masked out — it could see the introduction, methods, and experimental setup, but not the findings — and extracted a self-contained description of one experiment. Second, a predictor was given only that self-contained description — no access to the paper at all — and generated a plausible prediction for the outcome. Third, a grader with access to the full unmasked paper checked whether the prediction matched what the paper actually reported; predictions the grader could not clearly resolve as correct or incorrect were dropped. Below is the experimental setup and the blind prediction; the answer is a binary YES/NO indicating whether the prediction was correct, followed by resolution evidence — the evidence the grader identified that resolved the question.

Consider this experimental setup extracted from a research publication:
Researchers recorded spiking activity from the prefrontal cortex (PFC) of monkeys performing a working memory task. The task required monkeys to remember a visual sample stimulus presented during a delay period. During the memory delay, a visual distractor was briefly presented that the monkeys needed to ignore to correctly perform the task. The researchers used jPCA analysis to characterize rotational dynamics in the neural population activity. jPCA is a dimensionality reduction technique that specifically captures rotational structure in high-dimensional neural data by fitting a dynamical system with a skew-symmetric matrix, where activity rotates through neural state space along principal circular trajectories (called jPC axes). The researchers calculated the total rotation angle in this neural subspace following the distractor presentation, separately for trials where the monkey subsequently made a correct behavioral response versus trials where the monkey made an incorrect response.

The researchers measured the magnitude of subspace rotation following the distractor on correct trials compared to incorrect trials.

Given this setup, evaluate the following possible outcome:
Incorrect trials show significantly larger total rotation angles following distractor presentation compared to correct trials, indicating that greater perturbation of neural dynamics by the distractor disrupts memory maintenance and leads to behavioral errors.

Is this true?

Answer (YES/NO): NO